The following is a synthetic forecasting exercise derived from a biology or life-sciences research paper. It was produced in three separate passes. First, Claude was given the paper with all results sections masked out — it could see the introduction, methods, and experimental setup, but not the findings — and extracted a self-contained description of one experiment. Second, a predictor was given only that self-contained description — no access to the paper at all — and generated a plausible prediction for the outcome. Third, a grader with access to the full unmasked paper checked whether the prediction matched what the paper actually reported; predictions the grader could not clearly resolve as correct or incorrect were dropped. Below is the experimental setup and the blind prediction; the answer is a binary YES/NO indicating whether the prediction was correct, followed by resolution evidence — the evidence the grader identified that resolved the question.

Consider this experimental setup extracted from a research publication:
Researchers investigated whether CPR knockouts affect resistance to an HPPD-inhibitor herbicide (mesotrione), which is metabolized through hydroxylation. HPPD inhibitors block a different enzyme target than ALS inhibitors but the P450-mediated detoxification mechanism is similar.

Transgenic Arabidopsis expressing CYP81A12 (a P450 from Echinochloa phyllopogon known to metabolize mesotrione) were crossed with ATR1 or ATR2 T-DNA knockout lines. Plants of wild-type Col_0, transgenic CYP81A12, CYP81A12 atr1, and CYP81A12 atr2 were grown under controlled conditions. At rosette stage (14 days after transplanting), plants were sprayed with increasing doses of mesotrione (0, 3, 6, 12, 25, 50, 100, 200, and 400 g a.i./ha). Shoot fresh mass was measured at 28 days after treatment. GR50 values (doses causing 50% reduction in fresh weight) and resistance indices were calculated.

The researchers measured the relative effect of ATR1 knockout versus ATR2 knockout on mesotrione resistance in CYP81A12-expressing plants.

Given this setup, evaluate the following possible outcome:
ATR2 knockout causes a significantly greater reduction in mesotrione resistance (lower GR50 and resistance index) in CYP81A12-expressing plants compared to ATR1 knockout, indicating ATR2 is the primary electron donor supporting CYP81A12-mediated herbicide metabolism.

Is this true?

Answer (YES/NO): NO